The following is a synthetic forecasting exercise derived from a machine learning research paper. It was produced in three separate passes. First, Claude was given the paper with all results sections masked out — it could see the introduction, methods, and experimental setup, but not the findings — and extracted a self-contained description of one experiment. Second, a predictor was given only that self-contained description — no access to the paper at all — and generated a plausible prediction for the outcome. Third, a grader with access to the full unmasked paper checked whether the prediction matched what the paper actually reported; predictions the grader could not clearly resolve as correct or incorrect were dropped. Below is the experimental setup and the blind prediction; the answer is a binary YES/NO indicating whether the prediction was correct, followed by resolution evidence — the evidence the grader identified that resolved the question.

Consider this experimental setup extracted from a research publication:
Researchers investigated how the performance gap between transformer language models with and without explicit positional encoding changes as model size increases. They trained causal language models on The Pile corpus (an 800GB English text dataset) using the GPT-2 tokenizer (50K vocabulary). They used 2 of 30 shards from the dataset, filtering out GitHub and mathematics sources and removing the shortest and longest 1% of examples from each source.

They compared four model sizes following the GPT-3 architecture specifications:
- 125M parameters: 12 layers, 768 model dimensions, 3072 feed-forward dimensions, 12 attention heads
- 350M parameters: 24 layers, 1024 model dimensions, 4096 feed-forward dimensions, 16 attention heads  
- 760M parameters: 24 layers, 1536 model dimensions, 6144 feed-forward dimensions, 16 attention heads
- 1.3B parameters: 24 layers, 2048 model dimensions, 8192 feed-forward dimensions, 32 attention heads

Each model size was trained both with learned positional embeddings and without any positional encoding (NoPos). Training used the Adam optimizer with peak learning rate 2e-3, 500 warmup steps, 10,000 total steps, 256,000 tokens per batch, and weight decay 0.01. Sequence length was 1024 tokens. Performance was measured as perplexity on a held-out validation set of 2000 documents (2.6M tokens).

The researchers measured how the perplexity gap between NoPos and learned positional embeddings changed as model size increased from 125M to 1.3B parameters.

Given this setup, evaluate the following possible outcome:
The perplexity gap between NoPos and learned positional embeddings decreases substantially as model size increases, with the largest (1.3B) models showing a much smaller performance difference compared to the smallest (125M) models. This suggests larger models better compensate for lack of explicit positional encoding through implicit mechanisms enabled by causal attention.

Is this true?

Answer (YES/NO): NO